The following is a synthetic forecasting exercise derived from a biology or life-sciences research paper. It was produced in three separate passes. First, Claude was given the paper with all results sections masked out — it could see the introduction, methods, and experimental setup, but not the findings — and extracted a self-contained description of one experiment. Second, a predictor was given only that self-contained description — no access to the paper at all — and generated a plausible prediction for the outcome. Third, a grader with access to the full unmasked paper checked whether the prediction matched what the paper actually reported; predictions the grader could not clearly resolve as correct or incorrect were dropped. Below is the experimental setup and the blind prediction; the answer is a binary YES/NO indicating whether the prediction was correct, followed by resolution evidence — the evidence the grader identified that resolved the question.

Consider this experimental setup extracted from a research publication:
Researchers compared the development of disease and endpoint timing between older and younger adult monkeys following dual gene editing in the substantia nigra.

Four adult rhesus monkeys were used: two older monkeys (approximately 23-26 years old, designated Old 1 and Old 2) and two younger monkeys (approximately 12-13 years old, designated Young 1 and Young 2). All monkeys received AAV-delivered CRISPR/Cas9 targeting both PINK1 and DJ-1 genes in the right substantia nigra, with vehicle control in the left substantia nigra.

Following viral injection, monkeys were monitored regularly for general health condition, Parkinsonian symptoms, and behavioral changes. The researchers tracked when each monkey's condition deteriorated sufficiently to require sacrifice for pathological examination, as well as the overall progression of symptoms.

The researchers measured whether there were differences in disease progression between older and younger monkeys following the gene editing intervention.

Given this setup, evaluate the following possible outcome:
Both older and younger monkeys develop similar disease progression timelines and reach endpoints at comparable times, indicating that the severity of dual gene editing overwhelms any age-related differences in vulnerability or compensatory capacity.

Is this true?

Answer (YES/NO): NO